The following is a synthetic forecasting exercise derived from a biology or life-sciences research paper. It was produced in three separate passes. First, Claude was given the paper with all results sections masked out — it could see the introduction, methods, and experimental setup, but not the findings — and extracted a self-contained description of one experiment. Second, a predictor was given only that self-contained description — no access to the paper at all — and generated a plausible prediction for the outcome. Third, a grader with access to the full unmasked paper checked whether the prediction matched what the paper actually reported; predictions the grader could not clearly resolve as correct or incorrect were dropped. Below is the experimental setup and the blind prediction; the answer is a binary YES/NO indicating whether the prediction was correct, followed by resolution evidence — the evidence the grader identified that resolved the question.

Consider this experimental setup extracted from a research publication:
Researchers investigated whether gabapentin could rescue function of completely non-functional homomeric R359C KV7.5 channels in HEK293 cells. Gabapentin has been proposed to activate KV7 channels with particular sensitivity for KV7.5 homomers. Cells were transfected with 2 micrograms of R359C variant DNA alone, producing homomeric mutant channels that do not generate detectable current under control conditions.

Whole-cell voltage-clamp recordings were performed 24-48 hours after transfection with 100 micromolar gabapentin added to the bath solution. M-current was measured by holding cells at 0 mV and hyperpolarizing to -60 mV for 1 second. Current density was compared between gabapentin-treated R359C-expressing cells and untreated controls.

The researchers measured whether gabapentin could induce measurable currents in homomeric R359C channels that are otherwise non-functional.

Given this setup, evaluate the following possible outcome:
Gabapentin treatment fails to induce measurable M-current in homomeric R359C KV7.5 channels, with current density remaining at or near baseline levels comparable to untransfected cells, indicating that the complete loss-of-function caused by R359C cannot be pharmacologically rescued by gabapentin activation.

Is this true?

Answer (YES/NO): NO